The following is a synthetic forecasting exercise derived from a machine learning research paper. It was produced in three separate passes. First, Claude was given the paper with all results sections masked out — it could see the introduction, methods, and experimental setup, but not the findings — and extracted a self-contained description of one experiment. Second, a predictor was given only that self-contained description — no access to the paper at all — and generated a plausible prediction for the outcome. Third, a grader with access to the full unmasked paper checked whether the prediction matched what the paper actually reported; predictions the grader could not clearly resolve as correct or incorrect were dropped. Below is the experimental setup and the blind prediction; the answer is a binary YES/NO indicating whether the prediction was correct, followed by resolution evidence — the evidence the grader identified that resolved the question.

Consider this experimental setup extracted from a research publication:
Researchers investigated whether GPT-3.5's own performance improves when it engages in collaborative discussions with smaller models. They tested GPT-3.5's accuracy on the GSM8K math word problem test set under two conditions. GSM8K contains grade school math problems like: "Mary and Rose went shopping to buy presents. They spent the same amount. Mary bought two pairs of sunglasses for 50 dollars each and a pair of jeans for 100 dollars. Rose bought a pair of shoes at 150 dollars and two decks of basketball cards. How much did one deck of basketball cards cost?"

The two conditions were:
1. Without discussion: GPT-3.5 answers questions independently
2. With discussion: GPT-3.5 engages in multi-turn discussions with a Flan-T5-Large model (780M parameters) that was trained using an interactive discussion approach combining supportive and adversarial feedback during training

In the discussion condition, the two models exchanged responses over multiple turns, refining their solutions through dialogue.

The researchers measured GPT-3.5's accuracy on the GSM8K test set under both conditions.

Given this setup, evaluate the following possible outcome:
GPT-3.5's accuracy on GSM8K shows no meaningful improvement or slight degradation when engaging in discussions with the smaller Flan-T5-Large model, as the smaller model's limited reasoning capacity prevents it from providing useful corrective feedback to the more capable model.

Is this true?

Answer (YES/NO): NO